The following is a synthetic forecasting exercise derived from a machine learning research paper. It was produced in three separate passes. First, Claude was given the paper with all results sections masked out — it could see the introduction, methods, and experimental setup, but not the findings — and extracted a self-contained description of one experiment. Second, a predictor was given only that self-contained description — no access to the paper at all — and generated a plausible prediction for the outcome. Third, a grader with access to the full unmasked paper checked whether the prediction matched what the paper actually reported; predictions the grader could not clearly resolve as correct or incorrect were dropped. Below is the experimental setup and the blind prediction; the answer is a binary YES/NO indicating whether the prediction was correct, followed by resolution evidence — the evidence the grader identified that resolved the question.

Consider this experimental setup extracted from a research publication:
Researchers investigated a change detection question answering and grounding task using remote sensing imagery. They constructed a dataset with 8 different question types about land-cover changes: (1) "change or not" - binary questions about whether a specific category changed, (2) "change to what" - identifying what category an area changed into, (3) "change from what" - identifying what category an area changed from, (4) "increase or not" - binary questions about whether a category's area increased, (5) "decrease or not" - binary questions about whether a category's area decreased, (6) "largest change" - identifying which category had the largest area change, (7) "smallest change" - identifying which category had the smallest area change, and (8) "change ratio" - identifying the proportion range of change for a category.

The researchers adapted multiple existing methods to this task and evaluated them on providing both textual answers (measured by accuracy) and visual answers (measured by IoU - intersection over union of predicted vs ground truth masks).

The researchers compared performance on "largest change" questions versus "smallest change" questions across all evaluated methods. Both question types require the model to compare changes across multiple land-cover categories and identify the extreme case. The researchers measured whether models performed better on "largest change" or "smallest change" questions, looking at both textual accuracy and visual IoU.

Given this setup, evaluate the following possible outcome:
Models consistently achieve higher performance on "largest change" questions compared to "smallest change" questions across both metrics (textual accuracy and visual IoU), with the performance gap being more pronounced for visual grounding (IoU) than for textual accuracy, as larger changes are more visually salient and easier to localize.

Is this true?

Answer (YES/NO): YES